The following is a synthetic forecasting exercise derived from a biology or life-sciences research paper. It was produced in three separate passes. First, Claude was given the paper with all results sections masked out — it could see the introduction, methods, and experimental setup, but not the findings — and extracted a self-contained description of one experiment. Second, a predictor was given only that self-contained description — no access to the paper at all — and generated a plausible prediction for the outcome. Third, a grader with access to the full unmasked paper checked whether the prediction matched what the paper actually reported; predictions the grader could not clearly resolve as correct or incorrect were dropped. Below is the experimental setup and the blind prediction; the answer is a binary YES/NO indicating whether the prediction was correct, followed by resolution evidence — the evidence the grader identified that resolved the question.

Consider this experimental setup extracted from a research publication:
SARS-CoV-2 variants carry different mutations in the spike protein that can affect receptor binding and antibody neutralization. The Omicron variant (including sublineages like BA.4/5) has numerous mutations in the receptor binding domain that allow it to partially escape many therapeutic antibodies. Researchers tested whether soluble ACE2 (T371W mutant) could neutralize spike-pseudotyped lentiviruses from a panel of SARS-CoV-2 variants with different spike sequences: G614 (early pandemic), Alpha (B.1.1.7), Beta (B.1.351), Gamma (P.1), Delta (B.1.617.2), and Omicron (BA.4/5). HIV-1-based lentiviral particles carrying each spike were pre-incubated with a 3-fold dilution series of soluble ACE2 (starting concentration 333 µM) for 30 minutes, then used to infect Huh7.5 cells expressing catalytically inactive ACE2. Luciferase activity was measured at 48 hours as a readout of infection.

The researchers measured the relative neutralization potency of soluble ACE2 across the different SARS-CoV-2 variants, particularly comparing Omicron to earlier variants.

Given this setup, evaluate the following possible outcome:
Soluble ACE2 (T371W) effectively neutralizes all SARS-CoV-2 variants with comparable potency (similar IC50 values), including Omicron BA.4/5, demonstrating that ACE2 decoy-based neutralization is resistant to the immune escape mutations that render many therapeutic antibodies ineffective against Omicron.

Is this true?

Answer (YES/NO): NO